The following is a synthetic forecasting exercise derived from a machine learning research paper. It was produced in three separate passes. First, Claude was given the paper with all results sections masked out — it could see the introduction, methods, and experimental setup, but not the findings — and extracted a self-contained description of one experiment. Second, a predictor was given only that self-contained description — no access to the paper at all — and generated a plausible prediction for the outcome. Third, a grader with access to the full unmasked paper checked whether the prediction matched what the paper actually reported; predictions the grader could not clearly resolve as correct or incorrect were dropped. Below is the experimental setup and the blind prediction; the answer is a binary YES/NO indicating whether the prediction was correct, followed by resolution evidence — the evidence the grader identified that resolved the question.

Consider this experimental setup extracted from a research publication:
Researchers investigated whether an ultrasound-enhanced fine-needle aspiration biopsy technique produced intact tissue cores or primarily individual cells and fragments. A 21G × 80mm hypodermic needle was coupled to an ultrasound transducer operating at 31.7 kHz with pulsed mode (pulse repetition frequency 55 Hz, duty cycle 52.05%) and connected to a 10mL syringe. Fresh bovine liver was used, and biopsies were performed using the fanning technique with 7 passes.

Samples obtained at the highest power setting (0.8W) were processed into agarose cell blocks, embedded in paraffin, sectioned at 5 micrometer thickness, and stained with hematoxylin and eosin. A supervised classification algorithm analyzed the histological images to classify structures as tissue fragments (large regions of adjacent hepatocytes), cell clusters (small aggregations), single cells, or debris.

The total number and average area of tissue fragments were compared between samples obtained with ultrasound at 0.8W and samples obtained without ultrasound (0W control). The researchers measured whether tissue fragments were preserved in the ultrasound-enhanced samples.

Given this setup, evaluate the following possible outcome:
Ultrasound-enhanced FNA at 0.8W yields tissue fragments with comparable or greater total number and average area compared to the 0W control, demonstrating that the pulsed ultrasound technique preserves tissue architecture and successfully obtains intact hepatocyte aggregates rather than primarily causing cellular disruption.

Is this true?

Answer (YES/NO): NO